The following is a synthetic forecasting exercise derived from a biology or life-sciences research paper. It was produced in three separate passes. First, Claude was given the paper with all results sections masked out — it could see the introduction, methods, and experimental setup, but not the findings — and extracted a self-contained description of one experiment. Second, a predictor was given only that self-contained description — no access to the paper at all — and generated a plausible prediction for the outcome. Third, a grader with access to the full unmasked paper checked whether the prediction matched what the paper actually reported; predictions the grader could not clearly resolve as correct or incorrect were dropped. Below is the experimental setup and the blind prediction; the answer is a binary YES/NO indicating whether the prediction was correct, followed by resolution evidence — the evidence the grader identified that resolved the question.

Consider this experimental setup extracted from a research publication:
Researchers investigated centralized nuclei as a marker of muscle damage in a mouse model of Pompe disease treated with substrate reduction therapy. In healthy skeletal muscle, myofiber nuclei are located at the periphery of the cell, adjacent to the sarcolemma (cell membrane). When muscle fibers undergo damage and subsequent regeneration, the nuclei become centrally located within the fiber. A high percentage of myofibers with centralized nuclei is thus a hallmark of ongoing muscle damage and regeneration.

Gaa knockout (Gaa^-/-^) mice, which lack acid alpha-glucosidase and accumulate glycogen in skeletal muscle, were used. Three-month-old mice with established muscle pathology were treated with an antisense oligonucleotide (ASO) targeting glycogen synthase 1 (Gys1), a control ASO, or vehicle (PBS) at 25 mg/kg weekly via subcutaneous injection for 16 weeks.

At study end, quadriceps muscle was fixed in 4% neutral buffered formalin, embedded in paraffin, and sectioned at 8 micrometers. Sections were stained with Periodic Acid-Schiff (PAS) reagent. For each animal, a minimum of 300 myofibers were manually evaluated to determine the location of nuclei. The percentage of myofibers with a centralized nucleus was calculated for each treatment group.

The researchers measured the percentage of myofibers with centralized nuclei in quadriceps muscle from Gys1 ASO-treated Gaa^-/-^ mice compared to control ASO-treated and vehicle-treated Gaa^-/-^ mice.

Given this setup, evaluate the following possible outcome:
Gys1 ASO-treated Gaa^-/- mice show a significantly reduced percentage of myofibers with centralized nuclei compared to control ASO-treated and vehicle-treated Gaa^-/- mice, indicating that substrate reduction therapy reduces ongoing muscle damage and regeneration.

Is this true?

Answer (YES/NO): NO